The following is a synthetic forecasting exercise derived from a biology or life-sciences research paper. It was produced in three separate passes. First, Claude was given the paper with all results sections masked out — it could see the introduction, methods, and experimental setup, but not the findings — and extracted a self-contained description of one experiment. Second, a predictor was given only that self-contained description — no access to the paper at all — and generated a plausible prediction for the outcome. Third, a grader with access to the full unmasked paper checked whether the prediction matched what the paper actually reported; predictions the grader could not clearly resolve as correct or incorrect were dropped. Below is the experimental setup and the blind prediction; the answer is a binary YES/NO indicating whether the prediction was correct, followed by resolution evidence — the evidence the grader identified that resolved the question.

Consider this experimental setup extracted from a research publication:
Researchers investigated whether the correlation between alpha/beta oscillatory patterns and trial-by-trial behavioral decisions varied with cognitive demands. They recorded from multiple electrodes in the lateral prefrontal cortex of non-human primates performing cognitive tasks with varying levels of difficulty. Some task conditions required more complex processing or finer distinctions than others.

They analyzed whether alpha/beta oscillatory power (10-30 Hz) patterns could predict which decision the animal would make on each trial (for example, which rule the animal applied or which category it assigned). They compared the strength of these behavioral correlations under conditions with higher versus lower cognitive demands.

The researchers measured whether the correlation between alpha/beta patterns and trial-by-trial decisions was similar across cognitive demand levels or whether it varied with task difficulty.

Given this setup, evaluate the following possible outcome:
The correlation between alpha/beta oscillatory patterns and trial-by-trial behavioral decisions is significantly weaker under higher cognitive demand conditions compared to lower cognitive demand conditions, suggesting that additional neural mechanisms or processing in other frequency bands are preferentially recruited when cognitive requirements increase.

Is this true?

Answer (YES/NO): NO